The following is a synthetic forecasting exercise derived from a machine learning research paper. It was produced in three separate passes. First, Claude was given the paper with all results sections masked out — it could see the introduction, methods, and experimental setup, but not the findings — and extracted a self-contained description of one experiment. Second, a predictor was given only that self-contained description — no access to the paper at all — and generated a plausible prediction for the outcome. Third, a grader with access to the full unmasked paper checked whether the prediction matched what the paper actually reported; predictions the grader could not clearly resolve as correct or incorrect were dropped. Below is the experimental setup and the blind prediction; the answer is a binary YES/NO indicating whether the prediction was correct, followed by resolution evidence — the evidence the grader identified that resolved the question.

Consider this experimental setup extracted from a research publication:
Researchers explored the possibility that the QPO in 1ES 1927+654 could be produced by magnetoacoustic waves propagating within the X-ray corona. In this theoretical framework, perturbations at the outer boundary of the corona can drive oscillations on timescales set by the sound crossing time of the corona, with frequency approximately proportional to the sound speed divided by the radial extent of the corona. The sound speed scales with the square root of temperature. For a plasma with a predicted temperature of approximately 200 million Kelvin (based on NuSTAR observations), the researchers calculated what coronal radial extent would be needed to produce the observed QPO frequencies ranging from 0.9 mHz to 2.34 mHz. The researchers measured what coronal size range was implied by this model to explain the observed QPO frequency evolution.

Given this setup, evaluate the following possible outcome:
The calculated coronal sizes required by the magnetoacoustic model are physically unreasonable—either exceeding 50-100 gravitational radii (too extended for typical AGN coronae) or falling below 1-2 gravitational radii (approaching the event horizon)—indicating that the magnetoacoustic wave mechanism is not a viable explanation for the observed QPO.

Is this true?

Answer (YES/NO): NO